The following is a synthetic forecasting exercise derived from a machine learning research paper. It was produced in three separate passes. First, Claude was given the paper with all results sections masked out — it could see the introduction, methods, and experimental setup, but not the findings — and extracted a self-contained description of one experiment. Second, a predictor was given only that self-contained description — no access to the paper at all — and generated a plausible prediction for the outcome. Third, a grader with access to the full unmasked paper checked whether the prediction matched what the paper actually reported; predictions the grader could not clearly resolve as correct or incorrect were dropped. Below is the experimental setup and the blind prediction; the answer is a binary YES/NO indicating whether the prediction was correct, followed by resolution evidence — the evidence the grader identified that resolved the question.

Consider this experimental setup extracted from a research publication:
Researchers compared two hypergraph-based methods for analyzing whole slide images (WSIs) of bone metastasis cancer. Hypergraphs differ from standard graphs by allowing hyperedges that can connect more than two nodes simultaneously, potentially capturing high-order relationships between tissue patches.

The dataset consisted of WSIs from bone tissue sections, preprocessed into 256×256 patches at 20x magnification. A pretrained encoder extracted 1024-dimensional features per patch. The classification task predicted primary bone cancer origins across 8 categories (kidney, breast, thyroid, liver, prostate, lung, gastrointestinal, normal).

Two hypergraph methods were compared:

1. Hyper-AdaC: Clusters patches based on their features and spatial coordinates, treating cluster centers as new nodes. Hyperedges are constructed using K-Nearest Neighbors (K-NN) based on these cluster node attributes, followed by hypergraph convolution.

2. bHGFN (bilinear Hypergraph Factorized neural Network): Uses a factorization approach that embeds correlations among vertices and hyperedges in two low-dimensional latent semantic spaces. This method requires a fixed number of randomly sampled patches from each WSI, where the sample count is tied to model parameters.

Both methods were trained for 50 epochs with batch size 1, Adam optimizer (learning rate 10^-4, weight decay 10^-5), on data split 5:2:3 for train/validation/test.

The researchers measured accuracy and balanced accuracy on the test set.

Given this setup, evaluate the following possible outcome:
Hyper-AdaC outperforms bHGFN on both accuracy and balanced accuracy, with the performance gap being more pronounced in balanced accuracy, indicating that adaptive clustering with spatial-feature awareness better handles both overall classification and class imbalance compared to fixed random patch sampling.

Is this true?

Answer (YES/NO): YES